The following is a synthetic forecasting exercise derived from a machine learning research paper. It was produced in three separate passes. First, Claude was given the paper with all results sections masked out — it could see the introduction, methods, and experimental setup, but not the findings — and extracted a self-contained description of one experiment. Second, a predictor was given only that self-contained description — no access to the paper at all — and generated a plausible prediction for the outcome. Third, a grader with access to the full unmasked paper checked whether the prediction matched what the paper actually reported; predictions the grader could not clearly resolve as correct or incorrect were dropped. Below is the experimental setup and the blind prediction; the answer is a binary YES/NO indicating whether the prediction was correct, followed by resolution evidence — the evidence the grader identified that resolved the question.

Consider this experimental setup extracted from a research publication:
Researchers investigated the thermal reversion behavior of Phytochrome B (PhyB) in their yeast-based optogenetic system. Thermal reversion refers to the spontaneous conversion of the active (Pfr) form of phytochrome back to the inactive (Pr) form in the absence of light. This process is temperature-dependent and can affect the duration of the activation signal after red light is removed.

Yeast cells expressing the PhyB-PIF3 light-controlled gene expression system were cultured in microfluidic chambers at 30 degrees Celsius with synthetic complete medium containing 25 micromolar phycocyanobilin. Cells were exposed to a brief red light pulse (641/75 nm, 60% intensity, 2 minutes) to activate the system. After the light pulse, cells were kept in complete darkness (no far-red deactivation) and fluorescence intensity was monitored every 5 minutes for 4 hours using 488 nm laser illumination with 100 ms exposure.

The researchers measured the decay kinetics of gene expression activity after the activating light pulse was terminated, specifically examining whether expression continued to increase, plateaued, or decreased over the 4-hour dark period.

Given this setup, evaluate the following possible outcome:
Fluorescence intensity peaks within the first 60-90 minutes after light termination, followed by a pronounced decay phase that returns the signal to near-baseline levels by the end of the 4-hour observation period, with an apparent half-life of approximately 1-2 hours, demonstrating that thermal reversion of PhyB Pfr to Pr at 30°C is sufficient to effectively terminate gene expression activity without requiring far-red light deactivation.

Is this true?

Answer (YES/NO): NO